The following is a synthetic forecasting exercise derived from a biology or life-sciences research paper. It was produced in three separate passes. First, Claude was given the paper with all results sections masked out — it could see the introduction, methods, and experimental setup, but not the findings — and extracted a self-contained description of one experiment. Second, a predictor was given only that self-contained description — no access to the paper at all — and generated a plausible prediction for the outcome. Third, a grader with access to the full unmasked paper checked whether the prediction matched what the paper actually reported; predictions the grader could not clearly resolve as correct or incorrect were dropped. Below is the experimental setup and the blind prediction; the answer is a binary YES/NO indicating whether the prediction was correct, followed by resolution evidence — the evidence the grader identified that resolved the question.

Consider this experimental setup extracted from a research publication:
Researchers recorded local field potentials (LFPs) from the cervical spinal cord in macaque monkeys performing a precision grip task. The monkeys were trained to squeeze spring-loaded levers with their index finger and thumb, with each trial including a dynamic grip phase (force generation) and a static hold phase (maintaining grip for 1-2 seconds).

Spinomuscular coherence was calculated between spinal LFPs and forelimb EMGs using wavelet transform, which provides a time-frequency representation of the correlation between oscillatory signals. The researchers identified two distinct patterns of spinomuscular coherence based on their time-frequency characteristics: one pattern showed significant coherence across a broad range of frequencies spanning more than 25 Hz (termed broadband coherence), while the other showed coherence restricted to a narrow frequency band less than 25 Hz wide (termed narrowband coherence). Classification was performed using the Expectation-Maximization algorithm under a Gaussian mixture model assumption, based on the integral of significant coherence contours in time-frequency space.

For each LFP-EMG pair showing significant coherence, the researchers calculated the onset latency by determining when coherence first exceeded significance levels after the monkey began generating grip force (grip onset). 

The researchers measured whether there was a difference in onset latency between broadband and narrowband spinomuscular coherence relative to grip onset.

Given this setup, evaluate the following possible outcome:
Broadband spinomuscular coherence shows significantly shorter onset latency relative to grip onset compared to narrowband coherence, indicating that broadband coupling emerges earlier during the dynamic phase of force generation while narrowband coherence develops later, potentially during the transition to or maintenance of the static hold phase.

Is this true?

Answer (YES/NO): NO